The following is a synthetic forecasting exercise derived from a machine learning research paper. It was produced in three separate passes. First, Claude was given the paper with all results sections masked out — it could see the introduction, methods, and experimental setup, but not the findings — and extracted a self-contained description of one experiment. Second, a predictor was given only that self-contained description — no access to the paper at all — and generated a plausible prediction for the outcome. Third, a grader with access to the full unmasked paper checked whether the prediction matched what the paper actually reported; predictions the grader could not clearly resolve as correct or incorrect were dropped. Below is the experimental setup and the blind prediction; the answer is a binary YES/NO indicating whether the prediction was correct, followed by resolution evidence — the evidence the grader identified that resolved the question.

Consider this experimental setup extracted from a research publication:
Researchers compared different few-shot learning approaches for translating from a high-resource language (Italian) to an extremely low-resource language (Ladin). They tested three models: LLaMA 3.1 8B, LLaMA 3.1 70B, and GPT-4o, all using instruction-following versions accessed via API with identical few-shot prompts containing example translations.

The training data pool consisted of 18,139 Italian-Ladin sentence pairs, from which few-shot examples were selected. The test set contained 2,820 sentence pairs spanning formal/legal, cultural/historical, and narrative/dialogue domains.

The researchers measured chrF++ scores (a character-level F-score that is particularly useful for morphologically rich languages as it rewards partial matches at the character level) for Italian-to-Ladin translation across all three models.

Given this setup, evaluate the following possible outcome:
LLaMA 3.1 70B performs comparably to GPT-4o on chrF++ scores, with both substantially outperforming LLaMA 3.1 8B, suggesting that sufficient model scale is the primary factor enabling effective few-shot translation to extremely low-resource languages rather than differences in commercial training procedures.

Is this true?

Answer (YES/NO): NO